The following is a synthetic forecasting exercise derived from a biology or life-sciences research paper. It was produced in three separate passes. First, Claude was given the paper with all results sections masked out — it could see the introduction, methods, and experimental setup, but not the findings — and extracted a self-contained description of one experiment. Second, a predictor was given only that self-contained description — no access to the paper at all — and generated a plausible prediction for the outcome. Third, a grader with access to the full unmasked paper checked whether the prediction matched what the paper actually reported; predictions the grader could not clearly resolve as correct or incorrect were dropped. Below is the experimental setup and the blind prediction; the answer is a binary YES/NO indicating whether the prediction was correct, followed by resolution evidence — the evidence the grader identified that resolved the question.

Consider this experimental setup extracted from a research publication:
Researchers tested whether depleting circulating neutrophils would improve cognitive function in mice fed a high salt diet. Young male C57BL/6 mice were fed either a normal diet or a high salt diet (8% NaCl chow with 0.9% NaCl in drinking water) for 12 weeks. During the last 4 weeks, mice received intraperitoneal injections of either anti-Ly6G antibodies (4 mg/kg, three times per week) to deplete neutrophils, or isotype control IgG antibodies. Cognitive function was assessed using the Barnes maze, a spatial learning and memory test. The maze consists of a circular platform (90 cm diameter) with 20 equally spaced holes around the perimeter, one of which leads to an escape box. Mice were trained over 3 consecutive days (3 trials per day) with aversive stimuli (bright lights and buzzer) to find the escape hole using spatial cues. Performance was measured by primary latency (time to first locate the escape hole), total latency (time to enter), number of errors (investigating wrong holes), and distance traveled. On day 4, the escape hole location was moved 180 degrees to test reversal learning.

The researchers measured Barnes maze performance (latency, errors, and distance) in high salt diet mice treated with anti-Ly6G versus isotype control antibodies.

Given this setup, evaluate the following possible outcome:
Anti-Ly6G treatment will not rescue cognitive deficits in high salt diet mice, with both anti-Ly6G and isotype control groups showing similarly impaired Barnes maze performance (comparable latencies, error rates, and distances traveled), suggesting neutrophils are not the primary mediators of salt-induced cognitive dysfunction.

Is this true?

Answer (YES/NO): YES